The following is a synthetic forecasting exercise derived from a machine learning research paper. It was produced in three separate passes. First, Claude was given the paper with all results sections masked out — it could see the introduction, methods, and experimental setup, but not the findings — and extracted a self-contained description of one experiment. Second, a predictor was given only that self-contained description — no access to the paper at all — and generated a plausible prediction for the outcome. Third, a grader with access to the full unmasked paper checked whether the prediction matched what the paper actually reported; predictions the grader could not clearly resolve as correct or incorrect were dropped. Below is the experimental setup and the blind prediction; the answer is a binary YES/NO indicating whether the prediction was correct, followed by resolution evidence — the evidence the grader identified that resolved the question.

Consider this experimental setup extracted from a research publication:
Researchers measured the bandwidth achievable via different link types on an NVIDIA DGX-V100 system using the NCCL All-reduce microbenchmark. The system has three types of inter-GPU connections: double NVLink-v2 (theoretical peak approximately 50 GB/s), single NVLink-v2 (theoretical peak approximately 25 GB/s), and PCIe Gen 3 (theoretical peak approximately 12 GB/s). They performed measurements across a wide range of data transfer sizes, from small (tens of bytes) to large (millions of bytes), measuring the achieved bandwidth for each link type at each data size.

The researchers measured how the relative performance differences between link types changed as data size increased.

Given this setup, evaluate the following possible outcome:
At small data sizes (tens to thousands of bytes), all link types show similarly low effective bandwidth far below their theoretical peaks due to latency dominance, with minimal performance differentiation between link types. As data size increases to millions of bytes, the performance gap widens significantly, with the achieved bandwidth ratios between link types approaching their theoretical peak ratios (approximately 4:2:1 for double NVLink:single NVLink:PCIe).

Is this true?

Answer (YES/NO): NO